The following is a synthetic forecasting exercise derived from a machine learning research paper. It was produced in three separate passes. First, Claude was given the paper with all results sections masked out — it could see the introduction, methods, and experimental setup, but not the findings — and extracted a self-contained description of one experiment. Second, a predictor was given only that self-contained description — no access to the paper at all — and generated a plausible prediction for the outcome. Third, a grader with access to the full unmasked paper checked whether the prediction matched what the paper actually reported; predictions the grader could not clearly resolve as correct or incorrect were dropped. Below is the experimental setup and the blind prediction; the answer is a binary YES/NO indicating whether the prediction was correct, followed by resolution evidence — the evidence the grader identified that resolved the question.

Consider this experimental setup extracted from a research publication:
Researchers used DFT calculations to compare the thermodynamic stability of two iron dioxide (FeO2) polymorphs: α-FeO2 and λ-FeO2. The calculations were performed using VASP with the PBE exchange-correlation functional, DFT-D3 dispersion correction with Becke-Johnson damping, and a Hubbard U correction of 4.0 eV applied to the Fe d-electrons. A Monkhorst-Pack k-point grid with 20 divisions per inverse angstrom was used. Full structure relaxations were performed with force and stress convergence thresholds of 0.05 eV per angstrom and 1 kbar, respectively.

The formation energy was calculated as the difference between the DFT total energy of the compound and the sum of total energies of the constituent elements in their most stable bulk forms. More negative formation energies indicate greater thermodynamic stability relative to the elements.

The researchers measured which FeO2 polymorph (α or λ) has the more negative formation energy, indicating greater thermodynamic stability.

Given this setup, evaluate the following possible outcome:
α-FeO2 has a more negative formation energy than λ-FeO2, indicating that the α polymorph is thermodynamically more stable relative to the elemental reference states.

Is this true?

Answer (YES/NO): YES